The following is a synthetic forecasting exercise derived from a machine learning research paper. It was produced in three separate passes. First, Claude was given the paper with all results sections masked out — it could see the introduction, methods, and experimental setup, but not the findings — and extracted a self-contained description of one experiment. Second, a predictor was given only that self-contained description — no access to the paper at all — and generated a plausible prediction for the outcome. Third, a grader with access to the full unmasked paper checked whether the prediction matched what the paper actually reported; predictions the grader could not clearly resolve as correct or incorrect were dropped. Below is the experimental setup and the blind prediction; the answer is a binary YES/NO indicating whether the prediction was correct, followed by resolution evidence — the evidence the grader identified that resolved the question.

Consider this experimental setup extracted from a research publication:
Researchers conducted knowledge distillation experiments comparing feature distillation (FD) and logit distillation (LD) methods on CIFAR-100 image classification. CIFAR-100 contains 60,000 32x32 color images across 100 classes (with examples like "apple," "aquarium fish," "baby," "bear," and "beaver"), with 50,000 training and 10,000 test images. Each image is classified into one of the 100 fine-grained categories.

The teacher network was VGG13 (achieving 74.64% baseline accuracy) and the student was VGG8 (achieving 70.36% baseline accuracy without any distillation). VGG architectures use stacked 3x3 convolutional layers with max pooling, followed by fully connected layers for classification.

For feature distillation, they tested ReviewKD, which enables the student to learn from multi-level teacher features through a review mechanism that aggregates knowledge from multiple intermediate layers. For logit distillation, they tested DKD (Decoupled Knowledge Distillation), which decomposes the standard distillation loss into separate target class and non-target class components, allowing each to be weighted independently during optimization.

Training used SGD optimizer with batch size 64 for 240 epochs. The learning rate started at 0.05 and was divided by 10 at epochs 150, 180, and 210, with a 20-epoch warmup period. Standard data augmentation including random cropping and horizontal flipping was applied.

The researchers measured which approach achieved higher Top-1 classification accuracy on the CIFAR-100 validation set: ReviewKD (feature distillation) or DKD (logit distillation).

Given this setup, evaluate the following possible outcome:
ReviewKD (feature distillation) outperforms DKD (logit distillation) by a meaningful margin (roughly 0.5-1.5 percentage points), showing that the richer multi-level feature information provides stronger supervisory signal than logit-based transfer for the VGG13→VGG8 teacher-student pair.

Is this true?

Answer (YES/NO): NO